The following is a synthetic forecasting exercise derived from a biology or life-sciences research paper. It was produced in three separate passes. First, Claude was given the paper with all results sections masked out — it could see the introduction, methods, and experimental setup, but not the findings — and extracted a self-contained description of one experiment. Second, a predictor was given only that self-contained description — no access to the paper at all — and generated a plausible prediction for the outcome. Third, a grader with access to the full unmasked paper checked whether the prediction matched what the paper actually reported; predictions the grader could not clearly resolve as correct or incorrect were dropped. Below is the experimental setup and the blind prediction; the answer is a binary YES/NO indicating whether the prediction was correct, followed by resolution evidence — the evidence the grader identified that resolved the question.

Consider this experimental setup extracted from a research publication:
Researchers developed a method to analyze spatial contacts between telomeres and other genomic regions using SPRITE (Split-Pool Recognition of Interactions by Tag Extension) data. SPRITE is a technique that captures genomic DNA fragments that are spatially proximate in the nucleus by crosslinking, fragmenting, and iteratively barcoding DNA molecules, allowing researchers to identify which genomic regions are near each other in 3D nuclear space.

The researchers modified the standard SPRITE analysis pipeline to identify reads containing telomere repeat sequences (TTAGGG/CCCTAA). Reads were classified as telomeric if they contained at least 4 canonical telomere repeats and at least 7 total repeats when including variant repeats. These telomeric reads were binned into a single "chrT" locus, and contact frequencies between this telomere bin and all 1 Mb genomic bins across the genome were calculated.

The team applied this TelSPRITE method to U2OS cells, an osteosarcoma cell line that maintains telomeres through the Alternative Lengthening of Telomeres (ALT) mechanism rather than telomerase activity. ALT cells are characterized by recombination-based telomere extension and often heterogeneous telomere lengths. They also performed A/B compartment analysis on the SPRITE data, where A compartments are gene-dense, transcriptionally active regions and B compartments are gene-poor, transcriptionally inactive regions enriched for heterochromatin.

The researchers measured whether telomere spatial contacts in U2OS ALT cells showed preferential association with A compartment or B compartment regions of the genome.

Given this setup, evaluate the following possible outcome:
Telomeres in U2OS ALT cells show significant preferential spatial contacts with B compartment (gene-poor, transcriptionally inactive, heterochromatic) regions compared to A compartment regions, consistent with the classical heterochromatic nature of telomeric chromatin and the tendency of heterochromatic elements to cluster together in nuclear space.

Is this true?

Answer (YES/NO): NO